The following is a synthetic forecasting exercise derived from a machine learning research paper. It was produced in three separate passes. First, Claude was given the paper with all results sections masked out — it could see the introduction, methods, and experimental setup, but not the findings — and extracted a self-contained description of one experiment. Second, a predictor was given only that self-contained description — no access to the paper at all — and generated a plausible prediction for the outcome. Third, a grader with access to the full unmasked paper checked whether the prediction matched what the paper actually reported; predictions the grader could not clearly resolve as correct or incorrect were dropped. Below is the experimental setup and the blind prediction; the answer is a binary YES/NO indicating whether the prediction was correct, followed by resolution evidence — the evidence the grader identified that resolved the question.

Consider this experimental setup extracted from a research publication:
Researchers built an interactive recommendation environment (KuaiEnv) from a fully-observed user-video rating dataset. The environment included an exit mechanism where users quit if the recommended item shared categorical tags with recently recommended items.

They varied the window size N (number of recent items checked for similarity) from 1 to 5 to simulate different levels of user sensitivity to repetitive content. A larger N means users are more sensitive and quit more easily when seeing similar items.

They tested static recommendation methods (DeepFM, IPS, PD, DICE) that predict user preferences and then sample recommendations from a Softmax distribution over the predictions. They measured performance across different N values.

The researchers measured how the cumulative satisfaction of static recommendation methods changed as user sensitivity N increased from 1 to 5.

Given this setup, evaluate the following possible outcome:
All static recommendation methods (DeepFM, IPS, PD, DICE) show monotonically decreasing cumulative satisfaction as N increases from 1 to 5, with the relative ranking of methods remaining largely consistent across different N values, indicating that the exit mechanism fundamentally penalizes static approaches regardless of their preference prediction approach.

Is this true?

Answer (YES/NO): NO